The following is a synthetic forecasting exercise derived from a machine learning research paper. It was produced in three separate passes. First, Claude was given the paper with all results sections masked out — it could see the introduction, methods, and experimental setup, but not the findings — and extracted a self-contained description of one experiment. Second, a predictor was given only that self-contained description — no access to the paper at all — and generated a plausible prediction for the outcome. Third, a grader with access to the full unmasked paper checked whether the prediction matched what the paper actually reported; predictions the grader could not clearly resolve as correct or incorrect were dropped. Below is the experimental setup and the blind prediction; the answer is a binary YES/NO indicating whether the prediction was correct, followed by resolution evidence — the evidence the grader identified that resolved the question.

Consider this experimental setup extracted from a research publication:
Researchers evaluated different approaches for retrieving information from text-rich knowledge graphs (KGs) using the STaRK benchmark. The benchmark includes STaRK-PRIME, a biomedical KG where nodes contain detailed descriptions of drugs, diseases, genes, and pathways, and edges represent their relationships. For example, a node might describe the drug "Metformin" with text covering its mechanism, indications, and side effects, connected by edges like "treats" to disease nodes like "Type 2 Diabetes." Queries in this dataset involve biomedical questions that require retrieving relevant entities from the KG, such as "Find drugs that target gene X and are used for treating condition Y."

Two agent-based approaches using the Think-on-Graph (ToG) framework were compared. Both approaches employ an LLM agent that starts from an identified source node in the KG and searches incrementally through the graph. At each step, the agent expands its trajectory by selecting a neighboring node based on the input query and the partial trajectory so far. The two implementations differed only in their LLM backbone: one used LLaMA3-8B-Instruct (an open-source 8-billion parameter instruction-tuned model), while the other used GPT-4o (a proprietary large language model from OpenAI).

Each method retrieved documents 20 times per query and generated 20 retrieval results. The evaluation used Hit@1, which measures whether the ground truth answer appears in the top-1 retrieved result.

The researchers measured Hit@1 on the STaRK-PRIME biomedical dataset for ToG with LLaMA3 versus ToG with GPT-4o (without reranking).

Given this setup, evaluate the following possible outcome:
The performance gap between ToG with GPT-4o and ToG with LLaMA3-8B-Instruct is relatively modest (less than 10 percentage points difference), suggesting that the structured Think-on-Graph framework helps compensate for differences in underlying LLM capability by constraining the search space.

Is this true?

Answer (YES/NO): NO